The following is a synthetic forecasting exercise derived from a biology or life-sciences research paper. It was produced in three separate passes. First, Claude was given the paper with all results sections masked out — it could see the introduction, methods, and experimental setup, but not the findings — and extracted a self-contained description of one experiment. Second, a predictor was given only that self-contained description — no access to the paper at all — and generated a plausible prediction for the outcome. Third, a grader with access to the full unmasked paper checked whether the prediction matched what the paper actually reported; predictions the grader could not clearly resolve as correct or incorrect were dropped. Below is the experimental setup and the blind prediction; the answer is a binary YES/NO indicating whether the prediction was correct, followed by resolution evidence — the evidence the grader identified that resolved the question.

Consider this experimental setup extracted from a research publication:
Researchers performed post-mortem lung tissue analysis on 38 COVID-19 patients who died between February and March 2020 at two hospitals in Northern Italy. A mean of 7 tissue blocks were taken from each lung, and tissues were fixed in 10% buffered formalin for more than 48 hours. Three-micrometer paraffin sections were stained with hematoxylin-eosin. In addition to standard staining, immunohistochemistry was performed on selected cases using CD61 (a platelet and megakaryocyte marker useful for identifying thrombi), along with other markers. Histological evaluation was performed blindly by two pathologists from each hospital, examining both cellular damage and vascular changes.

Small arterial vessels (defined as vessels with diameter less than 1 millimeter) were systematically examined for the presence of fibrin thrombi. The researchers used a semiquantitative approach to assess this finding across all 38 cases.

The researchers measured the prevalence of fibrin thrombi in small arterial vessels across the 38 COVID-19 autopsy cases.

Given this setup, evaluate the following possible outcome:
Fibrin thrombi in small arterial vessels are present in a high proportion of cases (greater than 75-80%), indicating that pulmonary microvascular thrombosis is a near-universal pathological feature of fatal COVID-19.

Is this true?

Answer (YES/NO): YES